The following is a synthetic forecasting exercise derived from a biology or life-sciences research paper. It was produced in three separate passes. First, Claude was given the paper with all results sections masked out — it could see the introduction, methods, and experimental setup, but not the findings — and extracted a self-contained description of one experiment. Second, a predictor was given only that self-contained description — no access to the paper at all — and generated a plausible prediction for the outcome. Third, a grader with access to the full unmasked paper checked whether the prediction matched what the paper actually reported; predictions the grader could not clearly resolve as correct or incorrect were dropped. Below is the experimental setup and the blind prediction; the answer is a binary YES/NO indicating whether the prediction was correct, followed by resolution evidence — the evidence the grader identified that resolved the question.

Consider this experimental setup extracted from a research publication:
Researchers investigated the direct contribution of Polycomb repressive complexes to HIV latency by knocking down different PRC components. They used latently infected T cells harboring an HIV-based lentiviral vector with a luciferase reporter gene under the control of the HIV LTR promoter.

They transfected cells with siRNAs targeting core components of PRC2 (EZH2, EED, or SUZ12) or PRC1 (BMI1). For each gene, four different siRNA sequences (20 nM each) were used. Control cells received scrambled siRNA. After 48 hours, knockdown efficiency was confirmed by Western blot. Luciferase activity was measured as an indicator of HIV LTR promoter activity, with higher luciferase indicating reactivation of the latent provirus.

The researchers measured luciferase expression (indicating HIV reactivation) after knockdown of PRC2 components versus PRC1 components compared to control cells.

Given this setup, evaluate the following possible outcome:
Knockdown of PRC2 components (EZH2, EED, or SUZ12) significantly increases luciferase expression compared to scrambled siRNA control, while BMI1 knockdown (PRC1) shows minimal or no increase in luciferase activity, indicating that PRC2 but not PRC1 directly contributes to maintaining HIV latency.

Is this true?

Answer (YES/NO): NO